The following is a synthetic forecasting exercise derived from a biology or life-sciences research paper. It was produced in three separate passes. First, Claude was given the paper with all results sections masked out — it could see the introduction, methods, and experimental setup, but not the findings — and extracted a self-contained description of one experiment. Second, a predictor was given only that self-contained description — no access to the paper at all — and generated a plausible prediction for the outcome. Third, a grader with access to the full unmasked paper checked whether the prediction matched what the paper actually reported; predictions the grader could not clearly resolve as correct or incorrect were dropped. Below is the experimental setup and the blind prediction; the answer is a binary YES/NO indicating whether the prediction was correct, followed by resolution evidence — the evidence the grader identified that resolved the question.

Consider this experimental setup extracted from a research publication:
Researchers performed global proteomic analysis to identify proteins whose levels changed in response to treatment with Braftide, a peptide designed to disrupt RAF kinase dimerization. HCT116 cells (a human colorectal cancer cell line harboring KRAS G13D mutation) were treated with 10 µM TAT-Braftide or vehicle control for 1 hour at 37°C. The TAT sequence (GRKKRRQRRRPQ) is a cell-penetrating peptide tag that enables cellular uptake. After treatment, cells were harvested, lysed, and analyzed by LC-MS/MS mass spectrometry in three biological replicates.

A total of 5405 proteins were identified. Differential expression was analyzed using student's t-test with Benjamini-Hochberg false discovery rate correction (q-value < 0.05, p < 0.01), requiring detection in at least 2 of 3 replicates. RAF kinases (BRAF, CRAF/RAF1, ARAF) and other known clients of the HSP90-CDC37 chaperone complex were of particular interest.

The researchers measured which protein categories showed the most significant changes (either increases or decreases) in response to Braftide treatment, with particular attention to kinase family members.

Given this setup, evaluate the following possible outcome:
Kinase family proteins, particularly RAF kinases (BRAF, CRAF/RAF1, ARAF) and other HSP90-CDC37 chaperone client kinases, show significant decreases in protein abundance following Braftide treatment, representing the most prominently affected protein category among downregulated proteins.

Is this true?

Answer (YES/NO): NO